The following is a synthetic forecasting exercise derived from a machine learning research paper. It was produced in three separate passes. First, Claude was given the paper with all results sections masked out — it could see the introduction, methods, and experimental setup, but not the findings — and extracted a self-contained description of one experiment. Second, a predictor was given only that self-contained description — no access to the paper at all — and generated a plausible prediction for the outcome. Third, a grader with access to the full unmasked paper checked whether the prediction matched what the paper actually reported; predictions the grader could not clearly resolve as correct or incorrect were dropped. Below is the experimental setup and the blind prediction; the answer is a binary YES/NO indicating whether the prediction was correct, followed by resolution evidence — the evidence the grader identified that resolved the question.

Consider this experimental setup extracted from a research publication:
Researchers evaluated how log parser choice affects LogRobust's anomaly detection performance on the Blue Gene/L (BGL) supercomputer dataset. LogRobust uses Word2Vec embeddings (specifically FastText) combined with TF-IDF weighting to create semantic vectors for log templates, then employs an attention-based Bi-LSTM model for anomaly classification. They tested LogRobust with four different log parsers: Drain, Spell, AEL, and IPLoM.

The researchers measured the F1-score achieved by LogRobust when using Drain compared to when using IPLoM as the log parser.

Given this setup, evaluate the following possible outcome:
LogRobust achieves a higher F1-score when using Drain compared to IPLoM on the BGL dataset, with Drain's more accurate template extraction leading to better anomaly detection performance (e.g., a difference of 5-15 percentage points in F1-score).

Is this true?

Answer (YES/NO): YES